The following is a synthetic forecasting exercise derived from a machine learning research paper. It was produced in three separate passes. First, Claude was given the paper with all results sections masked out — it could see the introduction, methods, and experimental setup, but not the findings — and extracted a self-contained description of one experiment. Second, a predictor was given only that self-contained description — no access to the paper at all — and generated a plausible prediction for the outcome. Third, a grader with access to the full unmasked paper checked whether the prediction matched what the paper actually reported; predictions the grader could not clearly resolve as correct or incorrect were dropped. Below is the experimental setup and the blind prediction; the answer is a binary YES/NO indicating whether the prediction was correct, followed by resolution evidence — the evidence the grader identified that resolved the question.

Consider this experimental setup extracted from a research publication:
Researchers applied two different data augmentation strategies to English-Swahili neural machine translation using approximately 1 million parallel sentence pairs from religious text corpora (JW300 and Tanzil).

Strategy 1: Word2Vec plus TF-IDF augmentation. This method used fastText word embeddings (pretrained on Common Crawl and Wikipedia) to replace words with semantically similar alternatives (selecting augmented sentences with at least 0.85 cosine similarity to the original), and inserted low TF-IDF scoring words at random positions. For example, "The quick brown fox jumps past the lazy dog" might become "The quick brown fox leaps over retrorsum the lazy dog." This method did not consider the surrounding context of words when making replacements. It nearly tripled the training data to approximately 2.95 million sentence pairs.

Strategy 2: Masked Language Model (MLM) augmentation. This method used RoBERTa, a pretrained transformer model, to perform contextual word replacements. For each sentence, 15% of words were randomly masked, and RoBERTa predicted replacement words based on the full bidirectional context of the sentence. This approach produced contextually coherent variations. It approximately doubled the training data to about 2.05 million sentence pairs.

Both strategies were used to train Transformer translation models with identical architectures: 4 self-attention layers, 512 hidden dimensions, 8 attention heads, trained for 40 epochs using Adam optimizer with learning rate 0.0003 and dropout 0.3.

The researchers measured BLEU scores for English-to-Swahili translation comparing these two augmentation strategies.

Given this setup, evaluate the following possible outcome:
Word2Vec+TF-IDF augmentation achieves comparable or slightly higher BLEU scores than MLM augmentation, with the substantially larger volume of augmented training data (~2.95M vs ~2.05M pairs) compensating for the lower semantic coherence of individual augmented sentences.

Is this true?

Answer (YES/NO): NO